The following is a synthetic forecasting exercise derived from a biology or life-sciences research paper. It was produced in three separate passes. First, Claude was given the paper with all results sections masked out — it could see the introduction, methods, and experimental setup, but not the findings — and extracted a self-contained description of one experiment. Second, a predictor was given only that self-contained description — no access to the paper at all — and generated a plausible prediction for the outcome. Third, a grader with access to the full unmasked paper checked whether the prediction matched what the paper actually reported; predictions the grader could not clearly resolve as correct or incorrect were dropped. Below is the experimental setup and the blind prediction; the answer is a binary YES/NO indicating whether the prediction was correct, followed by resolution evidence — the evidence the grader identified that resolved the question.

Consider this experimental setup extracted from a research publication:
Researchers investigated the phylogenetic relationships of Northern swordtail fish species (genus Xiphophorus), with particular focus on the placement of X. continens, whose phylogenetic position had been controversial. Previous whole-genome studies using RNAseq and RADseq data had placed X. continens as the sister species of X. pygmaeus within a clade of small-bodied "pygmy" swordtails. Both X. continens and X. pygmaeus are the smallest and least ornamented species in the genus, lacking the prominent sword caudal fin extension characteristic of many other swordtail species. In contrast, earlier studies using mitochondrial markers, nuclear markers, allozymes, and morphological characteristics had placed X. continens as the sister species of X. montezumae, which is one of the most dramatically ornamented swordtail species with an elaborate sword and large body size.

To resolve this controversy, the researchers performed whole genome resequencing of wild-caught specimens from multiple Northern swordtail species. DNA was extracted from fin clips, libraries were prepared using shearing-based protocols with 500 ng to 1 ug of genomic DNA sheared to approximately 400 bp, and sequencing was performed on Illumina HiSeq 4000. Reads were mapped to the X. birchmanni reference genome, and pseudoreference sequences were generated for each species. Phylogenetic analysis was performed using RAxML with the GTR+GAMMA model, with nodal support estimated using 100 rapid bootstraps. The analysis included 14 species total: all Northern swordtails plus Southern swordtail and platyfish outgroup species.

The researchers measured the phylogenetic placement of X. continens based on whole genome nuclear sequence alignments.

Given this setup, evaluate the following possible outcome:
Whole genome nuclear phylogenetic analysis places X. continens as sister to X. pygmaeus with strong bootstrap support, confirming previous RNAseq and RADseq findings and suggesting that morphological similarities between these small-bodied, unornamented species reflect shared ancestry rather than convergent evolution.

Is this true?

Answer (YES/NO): NO